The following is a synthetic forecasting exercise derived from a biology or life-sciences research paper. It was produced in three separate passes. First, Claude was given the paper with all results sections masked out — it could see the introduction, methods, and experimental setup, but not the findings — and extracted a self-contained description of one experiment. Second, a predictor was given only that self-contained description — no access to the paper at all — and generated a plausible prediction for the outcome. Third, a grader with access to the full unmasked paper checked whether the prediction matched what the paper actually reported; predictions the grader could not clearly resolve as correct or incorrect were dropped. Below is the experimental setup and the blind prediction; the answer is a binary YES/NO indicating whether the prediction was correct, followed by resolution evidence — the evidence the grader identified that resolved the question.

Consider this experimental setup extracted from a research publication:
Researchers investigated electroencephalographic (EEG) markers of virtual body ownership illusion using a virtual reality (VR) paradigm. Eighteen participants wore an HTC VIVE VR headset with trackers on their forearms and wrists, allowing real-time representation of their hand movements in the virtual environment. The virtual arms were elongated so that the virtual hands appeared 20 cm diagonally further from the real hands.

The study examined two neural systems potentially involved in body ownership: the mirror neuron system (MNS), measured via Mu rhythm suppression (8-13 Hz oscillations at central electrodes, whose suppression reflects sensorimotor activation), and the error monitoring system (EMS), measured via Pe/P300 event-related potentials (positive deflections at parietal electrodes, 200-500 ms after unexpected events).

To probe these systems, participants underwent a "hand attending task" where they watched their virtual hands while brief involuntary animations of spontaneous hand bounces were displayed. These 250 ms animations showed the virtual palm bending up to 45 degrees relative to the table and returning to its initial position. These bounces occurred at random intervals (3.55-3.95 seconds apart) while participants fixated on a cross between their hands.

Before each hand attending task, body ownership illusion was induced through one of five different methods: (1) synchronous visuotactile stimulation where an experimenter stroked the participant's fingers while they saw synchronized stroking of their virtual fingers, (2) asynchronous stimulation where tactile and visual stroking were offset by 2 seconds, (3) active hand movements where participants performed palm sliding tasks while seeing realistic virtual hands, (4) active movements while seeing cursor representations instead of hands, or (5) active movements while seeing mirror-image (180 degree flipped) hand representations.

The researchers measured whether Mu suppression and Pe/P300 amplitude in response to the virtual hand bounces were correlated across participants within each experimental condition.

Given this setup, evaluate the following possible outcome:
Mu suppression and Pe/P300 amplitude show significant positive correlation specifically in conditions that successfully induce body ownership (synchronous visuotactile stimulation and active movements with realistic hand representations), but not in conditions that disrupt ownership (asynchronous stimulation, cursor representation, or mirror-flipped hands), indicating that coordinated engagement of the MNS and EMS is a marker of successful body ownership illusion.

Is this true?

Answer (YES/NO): NO